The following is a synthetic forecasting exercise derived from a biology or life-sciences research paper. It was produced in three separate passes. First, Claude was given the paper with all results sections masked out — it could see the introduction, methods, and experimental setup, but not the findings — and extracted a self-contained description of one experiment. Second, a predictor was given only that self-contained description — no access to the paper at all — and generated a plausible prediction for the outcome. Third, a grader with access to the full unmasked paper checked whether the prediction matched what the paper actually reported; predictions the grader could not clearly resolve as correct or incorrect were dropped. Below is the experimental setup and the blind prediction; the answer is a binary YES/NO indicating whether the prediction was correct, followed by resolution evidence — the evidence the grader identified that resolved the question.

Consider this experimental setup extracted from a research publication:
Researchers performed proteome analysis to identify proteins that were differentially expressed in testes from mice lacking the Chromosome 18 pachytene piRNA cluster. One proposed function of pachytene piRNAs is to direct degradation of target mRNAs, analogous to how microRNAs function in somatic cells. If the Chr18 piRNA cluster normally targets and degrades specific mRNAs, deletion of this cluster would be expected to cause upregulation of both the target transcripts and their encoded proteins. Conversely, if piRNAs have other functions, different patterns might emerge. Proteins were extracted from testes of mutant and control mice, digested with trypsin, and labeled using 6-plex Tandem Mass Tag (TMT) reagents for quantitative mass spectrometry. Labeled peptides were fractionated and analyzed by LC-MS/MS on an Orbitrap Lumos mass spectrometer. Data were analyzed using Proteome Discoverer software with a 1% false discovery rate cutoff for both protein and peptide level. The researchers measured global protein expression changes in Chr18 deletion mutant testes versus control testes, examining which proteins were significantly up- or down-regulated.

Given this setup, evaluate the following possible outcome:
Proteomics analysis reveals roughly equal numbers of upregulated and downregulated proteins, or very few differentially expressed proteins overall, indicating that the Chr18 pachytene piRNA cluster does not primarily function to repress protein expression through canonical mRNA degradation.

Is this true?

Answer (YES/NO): NO